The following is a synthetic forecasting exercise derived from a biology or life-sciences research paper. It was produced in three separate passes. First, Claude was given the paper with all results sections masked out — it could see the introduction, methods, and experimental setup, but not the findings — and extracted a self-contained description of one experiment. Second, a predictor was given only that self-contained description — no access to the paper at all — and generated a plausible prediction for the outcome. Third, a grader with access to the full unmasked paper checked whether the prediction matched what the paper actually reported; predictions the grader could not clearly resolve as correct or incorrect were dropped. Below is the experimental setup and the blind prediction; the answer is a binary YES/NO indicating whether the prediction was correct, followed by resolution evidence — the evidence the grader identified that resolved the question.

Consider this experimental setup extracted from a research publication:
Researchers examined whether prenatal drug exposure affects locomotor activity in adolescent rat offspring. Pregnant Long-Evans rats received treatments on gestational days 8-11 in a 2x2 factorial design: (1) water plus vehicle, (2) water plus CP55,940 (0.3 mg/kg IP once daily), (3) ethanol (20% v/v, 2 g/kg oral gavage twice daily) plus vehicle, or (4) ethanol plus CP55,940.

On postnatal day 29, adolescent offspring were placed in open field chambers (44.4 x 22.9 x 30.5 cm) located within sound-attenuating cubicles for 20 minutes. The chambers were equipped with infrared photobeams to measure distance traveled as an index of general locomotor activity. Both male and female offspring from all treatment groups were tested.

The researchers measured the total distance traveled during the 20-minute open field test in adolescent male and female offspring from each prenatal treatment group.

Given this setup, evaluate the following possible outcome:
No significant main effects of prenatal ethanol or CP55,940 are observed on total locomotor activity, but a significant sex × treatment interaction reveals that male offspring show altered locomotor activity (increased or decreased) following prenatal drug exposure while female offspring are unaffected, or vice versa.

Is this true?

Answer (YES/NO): NO